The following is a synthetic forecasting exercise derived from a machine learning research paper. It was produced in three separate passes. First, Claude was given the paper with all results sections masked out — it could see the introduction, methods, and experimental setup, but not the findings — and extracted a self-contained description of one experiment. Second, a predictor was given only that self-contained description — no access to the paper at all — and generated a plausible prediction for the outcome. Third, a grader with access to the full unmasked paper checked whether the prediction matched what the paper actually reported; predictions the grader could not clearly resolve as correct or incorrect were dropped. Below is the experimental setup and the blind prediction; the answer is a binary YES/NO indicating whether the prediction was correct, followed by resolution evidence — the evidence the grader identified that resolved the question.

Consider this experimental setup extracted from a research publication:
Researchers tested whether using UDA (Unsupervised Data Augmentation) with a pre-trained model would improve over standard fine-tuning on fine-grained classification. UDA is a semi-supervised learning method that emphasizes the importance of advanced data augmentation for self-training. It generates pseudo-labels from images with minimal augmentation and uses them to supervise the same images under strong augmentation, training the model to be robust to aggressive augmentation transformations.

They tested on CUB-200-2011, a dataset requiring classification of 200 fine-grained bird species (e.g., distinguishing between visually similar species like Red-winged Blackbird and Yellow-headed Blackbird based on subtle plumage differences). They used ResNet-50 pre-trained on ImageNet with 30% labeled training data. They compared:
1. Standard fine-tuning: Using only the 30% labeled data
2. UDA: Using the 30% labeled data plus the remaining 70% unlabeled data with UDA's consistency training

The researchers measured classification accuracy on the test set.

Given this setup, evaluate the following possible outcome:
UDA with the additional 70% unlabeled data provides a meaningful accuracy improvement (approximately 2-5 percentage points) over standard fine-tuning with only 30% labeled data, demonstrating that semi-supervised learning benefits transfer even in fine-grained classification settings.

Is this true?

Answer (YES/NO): NO